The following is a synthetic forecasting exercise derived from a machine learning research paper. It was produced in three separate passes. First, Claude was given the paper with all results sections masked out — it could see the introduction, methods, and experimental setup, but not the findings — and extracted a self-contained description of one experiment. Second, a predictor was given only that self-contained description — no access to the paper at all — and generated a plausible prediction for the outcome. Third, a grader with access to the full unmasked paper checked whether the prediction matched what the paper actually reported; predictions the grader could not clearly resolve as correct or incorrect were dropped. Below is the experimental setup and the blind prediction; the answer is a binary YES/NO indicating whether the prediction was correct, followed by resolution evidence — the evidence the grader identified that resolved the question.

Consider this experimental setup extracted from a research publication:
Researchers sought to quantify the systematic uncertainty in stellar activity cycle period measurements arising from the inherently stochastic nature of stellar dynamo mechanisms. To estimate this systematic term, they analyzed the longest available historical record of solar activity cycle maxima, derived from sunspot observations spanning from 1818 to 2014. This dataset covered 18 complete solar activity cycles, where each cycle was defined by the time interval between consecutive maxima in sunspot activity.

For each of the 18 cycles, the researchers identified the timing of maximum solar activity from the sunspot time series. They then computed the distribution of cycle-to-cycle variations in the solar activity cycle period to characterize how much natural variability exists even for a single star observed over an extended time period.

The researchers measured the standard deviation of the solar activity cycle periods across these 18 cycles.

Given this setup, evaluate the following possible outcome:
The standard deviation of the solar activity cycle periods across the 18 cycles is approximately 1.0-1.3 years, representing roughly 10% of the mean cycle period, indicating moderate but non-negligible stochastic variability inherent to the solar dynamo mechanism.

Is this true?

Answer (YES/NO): NO